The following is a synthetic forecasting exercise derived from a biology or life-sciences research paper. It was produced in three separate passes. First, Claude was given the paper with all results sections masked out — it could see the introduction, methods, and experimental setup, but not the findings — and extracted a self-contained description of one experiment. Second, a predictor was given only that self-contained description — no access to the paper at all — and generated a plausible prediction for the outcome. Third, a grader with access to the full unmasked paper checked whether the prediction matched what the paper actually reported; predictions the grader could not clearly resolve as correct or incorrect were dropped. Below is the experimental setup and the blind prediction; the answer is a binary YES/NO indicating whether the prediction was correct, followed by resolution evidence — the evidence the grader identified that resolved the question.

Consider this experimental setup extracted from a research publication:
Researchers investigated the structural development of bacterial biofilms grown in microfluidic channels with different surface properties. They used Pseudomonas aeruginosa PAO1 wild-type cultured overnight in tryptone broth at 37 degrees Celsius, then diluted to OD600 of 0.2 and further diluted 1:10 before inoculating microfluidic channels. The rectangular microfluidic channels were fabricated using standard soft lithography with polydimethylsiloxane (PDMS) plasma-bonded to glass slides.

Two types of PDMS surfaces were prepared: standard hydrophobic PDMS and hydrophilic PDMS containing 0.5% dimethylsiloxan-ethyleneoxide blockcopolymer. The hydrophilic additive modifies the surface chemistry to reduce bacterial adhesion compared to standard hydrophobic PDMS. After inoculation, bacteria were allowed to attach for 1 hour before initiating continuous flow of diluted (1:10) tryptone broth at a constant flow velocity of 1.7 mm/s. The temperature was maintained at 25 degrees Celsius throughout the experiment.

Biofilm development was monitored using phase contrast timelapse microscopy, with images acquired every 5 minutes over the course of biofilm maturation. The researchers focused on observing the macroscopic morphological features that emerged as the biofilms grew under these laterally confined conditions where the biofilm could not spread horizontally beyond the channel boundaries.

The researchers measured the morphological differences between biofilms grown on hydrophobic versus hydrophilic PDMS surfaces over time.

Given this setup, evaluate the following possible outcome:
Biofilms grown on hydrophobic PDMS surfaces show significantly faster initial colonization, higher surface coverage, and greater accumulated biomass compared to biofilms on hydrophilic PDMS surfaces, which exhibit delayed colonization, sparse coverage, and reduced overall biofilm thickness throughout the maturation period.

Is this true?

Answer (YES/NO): NO